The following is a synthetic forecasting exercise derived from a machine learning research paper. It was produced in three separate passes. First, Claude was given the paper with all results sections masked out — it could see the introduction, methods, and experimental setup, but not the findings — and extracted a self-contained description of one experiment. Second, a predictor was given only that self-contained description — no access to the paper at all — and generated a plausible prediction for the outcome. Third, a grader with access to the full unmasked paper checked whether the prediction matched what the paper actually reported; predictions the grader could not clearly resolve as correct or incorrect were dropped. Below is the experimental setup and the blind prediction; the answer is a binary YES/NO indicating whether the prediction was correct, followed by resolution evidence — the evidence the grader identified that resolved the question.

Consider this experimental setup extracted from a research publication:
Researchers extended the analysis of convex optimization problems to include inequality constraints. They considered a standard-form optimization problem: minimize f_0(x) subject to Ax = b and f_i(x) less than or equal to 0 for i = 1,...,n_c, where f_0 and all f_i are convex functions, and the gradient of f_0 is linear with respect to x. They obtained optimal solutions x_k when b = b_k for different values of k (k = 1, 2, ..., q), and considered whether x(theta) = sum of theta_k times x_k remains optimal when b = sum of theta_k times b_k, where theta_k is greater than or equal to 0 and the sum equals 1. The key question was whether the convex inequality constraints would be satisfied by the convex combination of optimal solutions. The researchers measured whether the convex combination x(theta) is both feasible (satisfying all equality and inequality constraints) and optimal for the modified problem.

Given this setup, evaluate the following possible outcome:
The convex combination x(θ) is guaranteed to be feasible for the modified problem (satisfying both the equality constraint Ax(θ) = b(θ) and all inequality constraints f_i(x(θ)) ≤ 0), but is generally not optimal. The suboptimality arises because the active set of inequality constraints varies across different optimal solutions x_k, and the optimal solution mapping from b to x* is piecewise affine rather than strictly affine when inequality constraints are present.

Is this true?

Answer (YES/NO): NO